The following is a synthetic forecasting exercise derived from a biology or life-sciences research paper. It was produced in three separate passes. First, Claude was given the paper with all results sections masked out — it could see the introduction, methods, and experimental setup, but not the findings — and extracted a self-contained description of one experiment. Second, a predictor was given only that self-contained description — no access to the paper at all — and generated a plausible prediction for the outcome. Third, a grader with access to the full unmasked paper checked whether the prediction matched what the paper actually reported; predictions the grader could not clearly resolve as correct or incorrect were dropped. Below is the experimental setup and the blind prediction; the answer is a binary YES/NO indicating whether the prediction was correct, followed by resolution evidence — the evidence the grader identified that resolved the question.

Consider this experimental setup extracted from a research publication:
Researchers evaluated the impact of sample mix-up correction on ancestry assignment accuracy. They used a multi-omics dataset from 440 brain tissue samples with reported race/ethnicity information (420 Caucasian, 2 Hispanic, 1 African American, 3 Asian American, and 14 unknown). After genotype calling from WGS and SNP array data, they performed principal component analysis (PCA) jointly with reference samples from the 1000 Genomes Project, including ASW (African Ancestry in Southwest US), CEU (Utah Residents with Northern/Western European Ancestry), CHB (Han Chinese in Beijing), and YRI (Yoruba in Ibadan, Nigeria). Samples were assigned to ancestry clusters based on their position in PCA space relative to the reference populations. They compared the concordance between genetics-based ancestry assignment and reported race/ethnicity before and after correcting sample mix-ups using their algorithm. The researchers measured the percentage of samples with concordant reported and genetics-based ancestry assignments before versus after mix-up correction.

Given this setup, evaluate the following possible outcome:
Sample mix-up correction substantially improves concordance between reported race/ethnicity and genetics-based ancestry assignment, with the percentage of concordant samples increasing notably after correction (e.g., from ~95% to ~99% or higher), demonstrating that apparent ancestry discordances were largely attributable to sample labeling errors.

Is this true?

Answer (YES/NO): YES